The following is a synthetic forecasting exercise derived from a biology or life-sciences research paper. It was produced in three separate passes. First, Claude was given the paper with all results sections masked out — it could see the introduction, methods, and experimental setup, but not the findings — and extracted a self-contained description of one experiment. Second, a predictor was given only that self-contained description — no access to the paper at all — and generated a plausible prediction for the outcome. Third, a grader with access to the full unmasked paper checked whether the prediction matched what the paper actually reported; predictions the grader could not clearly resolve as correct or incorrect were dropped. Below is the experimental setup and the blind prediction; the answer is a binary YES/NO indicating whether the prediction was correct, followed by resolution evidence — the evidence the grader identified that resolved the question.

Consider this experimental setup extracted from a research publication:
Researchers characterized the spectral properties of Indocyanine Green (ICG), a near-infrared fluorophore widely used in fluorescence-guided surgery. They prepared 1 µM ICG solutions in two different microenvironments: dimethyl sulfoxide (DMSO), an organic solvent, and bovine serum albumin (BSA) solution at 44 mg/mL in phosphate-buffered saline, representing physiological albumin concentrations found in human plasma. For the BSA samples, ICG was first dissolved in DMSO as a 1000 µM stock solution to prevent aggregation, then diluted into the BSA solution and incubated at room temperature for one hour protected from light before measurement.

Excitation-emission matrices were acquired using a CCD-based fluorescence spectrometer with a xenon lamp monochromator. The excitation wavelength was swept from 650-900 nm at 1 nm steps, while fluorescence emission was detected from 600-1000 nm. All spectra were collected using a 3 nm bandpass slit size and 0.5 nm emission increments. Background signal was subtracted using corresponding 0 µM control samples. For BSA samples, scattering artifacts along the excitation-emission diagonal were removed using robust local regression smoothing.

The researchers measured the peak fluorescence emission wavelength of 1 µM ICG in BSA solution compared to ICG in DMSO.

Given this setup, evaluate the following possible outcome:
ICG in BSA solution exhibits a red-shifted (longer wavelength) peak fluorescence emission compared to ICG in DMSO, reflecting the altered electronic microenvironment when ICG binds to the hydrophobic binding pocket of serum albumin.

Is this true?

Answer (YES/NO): NO